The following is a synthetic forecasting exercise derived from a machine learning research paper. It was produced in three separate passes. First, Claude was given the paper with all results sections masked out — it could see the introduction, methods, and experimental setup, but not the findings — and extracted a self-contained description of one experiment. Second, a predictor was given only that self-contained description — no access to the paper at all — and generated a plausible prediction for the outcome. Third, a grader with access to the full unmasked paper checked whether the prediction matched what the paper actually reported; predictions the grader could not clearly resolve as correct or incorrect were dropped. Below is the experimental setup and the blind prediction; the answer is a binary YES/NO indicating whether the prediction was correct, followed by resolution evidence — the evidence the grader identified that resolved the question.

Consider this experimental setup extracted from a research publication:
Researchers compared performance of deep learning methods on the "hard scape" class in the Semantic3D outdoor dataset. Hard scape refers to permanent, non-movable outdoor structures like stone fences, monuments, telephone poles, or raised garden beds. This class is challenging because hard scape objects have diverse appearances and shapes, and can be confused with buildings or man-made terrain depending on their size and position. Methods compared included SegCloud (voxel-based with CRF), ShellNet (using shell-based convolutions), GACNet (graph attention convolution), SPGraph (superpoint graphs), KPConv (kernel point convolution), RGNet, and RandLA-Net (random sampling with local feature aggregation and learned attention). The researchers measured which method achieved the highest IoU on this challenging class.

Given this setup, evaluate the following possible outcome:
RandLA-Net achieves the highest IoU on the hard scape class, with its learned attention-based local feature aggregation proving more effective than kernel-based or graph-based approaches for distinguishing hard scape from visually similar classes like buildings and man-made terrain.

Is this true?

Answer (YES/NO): YES